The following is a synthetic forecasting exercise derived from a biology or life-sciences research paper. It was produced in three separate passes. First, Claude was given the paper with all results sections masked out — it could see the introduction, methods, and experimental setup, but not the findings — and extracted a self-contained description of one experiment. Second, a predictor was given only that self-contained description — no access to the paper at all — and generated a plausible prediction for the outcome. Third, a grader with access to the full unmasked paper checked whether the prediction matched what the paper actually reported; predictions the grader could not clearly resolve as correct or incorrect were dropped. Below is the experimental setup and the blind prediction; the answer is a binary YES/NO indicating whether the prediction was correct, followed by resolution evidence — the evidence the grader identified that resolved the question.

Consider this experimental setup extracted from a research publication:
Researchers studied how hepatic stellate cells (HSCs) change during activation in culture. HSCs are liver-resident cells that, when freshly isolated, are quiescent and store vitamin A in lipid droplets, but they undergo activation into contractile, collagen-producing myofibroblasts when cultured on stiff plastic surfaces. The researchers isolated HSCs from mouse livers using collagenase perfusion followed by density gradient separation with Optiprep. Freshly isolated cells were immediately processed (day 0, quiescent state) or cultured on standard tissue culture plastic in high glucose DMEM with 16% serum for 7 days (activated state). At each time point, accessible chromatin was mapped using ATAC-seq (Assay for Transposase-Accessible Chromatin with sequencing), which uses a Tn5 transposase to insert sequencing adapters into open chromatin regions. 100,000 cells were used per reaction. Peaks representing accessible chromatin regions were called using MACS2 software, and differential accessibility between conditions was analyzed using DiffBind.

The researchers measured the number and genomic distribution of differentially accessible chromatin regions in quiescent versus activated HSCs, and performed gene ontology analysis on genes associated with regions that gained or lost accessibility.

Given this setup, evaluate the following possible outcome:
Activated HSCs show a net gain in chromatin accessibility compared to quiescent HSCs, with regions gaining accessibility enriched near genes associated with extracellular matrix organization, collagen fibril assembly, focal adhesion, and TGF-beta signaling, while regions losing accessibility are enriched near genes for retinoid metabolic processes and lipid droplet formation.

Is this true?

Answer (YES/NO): NO